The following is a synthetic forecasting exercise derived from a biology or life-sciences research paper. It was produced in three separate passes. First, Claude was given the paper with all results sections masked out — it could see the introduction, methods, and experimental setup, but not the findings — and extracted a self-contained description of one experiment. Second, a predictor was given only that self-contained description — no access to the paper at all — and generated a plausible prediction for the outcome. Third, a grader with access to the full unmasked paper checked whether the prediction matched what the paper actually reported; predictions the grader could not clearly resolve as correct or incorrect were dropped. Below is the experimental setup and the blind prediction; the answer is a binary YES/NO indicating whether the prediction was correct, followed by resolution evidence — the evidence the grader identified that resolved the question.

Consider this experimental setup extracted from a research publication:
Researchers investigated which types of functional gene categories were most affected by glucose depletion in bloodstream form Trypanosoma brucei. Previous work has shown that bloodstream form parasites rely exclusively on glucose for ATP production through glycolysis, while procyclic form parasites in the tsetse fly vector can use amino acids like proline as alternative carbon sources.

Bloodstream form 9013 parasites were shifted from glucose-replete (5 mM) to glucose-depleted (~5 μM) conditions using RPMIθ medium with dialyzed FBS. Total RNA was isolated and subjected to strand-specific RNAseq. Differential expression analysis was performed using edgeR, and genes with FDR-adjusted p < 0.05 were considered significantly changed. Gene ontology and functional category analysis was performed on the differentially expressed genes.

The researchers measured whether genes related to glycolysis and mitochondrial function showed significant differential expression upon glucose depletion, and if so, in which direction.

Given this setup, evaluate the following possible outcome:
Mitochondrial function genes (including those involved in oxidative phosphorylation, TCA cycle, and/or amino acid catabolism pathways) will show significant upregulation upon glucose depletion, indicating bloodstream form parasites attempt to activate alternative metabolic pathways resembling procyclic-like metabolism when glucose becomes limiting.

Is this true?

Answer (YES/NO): YES